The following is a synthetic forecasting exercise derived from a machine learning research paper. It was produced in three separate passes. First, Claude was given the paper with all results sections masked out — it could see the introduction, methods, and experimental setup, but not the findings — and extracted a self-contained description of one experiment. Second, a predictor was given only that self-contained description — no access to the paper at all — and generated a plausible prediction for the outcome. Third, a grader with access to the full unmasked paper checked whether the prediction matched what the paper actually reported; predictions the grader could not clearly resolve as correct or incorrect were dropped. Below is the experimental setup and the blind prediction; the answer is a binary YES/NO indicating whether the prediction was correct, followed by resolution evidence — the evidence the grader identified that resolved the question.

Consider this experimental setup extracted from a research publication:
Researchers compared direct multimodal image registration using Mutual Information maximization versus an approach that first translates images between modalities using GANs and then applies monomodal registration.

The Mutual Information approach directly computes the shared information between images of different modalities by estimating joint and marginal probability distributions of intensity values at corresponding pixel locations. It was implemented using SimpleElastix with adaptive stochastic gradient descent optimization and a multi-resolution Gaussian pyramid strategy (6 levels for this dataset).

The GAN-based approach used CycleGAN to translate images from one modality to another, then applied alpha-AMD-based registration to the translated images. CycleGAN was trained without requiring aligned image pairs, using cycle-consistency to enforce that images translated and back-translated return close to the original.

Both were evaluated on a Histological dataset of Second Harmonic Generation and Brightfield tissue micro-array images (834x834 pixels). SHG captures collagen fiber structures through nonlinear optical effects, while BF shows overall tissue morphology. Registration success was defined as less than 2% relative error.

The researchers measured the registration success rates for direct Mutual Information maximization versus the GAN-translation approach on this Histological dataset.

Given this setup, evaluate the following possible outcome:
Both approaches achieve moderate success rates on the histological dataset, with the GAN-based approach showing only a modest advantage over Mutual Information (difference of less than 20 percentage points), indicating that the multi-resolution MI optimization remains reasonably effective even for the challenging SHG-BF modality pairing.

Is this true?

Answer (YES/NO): NO